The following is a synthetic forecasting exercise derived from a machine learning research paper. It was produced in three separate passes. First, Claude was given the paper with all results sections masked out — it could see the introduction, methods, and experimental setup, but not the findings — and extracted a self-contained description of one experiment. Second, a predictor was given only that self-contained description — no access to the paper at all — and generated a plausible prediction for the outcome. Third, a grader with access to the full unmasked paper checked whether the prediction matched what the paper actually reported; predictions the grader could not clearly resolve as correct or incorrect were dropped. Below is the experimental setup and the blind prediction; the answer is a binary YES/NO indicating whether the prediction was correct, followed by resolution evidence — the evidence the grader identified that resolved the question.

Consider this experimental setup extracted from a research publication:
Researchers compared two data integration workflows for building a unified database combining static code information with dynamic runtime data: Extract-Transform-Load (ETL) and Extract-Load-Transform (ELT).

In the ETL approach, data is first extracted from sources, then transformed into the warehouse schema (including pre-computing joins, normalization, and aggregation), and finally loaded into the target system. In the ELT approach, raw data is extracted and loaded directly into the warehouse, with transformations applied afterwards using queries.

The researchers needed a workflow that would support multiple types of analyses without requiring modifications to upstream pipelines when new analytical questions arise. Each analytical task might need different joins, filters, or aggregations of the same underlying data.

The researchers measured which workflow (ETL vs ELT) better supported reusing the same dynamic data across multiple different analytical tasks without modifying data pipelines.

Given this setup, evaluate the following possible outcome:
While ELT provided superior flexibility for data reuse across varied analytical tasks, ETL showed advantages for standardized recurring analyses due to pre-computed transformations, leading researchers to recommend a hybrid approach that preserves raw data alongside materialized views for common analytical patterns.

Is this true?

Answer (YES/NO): NO